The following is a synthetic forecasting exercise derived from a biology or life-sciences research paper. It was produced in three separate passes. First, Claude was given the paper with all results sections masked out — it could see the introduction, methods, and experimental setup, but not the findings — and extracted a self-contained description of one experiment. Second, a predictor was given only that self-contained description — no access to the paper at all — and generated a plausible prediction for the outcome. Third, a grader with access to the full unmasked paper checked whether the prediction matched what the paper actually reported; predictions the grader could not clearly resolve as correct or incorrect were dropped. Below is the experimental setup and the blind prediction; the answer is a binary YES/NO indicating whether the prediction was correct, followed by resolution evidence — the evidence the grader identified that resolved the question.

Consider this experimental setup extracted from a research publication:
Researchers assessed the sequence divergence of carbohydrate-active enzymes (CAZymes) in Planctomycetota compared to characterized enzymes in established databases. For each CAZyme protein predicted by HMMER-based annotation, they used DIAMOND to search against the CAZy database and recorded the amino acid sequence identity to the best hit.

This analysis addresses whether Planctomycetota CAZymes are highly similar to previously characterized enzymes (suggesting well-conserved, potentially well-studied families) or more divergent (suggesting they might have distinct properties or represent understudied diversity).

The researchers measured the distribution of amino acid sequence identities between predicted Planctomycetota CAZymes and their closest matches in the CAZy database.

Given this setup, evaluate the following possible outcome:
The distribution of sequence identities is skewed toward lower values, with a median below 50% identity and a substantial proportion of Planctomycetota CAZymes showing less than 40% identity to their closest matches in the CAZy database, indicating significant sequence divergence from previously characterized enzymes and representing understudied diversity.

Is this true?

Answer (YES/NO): NO